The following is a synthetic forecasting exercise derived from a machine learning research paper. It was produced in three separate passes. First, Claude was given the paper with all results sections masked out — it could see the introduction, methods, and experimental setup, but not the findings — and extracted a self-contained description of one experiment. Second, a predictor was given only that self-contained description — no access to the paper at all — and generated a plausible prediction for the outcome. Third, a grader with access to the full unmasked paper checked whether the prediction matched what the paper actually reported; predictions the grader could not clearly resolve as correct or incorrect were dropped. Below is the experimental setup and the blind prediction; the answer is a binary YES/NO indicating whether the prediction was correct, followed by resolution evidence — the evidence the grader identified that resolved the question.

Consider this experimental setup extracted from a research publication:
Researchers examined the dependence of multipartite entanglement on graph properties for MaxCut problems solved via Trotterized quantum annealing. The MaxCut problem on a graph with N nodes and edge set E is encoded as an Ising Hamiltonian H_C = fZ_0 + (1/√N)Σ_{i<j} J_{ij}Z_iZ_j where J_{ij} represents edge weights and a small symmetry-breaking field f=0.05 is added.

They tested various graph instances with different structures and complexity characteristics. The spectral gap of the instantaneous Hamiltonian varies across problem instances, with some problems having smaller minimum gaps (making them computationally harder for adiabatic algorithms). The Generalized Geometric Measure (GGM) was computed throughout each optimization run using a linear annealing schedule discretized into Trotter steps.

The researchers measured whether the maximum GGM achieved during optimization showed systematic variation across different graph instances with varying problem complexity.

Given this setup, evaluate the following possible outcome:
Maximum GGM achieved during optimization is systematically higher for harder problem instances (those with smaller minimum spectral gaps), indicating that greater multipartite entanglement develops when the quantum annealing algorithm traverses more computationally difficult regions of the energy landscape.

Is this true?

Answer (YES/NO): NO